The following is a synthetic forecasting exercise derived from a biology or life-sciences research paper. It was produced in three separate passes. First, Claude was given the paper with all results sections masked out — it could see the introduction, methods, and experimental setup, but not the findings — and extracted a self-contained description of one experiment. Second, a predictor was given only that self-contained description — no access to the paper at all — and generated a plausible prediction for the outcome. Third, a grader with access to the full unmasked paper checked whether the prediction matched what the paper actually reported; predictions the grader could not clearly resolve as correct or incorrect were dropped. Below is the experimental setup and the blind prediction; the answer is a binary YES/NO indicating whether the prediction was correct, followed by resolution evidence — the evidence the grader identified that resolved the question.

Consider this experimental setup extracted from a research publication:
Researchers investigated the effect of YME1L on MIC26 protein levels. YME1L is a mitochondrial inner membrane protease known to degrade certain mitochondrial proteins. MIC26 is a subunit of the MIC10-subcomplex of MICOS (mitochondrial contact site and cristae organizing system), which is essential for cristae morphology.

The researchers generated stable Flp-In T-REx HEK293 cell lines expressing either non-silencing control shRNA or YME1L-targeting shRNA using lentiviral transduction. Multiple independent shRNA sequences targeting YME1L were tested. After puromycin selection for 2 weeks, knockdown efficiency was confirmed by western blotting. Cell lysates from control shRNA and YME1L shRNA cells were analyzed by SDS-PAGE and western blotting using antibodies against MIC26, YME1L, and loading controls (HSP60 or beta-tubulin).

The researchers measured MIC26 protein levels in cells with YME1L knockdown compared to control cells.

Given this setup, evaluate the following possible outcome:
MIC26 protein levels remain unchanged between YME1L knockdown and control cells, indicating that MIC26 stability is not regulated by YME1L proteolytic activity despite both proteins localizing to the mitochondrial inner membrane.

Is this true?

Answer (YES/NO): NO